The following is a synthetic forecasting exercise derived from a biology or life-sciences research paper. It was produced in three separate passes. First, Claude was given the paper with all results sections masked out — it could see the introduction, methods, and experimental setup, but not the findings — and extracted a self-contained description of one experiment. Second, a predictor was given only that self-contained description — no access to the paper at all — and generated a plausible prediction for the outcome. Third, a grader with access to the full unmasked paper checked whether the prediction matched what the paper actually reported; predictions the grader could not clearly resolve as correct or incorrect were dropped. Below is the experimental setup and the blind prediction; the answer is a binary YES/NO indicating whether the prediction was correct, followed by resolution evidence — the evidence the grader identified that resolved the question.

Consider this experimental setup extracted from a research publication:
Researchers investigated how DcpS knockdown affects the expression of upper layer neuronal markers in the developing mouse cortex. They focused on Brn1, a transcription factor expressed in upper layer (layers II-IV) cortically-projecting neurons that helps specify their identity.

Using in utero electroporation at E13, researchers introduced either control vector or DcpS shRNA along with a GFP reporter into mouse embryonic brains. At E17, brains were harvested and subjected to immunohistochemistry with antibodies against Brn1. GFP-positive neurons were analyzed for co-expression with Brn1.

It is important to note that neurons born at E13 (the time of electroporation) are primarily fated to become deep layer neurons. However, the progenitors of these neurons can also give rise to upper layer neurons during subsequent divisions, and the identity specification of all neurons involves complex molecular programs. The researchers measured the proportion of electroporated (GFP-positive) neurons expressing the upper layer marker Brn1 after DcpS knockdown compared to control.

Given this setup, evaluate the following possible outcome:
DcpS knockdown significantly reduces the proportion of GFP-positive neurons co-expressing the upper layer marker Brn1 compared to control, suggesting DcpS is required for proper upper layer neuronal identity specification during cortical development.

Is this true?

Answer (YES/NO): YES